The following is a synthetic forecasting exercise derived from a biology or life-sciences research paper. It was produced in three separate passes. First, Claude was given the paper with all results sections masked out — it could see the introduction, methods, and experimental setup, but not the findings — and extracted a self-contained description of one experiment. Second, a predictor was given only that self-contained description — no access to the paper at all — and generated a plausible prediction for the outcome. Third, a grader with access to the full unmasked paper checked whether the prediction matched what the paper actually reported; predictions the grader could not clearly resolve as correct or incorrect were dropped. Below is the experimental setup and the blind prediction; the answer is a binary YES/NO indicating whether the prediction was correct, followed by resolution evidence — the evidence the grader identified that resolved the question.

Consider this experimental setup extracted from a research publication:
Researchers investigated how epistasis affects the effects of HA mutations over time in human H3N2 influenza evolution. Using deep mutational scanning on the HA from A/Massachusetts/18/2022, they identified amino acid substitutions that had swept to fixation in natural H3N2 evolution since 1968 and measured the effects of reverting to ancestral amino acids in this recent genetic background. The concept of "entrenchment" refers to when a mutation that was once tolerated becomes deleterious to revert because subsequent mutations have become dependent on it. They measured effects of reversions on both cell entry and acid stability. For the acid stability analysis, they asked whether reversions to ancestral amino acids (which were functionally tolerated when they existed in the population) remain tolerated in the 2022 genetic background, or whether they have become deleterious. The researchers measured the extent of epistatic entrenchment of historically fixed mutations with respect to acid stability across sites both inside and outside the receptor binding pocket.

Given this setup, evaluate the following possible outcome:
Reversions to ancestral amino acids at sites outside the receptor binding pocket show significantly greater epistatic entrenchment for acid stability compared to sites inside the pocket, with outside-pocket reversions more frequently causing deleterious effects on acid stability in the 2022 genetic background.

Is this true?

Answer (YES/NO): NO